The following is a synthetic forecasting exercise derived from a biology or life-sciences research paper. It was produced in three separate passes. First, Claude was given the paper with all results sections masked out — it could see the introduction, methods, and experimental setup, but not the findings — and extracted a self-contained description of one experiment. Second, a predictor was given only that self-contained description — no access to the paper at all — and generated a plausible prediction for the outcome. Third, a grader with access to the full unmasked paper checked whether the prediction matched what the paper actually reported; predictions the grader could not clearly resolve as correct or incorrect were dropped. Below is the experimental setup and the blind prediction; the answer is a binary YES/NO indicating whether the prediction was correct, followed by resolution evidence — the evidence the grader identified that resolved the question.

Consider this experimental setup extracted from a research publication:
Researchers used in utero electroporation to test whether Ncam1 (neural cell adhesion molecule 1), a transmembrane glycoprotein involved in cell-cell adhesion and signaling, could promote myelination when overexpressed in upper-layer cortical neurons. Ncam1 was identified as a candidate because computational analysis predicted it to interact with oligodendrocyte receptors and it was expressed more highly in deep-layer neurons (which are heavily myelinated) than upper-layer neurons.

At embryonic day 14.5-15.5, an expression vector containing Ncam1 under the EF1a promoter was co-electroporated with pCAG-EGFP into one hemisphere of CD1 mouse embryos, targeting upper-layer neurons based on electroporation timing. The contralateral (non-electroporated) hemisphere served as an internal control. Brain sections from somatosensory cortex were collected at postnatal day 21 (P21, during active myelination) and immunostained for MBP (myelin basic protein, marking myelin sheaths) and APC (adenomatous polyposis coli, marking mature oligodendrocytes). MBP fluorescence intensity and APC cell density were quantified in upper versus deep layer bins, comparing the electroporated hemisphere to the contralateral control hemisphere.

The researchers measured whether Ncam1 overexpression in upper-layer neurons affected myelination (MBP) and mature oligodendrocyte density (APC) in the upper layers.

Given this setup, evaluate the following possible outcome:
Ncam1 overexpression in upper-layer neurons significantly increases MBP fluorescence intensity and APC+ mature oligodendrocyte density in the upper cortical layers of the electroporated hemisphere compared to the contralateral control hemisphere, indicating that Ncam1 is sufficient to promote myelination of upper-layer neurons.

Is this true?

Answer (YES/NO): YES